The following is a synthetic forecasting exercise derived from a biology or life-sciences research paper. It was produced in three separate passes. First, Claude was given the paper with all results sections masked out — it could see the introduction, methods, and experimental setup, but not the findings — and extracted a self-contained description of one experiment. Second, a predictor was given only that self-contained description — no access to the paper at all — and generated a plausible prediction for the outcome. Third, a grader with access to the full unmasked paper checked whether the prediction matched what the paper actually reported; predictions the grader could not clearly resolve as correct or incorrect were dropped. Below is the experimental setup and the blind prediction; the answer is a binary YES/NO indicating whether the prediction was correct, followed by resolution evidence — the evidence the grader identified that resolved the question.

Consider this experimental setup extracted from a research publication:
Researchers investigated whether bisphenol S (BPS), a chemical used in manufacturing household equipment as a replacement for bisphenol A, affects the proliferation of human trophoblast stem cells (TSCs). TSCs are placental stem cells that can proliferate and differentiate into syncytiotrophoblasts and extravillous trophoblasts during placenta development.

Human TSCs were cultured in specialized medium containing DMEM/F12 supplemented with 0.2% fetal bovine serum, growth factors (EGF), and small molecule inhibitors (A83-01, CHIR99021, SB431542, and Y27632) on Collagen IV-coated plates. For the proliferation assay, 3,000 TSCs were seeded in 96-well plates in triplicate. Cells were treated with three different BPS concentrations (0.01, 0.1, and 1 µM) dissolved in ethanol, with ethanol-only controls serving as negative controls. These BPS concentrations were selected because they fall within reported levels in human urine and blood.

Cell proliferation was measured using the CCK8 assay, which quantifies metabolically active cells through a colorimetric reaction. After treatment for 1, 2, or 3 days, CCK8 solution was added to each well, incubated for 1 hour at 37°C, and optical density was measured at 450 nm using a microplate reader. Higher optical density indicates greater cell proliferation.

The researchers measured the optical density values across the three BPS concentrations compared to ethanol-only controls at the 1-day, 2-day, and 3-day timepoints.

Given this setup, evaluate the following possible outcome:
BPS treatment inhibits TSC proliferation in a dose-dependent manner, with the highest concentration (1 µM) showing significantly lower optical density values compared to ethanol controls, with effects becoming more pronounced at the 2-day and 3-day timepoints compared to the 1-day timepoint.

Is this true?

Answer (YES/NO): NO